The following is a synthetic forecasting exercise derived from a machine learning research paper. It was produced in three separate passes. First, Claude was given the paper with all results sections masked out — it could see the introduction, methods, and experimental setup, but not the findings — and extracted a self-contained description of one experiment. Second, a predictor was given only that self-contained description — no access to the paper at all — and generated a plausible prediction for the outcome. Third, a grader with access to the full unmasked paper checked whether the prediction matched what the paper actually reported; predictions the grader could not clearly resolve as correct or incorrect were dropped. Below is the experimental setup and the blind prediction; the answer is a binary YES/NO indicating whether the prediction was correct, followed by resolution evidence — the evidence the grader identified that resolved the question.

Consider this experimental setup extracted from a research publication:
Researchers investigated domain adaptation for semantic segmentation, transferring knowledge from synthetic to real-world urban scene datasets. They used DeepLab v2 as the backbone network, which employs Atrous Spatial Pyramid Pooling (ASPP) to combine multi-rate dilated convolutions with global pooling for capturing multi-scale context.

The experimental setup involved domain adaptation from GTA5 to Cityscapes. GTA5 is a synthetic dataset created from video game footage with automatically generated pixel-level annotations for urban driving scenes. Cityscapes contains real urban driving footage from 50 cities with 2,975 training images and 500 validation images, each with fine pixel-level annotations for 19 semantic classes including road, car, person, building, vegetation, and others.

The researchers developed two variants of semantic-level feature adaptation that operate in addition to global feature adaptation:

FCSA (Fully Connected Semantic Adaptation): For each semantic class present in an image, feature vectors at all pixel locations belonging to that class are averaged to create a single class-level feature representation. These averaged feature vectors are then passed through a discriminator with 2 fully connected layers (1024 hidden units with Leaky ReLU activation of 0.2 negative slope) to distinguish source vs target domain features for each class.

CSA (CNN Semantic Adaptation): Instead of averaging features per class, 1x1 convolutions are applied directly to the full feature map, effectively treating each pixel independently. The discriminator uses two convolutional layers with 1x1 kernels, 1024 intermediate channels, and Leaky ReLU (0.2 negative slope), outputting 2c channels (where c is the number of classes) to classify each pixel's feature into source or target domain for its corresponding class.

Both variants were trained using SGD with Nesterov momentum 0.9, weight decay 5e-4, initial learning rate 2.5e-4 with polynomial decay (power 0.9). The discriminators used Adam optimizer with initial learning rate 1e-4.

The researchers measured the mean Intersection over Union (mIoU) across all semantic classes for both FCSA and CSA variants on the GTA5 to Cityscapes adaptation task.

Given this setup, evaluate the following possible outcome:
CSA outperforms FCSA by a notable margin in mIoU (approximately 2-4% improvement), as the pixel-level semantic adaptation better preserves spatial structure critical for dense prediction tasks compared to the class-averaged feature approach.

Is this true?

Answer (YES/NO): NO